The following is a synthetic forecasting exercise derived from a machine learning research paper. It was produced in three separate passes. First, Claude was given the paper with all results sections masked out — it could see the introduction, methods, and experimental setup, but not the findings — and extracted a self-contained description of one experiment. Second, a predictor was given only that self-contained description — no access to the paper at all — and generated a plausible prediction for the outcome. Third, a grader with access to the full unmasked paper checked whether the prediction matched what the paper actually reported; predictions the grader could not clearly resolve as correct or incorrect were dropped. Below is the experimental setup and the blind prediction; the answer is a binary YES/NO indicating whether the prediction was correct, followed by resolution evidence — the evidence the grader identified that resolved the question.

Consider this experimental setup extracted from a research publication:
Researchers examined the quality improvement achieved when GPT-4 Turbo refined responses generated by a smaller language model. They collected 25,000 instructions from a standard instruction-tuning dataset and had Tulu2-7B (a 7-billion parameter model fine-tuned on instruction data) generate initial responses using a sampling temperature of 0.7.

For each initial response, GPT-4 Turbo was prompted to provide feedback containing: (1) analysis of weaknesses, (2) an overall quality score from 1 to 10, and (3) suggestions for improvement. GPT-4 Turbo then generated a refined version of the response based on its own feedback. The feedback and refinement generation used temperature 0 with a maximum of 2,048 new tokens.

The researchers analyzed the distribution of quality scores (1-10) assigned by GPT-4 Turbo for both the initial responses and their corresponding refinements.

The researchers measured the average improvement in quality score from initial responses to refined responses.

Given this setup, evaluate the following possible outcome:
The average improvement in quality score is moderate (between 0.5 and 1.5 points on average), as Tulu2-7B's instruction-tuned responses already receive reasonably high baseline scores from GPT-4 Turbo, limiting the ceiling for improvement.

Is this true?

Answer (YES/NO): NO